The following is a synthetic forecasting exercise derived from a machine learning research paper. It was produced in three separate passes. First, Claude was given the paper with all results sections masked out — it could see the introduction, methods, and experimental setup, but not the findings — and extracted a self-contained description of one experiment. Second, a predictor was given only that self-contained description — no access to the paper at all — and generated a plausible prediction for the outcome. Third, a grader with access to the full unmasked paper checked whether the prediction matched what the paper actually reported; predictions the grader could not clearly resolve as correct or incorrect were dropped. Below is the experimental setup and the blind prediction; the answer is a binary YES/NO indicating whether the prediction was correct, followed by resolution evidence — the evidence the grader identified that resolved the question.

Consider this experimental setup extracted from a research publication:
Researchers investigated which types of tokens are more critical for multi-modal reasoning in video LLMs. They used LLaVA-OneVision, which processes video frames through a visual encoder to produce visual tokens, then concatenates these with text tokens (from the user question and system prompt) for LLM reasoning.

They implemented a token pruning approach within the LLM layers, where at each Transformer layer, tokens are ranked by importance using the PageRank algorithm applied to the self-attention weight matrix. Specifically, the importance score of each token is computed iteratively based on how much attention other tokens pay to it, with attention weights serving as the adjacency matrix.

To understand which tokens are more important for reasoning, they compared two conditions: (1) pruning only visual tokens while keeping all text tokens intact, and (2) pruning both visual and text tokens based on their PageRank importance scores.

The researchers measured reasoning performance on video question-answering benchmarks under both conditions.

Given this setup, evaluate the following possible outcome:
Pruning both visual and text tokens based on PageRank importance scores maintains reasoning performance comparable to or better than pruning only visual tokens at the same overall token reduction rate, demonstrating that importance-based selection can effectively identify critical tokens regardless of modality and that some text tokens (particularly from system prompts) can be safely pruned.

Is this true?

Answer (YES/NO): NO